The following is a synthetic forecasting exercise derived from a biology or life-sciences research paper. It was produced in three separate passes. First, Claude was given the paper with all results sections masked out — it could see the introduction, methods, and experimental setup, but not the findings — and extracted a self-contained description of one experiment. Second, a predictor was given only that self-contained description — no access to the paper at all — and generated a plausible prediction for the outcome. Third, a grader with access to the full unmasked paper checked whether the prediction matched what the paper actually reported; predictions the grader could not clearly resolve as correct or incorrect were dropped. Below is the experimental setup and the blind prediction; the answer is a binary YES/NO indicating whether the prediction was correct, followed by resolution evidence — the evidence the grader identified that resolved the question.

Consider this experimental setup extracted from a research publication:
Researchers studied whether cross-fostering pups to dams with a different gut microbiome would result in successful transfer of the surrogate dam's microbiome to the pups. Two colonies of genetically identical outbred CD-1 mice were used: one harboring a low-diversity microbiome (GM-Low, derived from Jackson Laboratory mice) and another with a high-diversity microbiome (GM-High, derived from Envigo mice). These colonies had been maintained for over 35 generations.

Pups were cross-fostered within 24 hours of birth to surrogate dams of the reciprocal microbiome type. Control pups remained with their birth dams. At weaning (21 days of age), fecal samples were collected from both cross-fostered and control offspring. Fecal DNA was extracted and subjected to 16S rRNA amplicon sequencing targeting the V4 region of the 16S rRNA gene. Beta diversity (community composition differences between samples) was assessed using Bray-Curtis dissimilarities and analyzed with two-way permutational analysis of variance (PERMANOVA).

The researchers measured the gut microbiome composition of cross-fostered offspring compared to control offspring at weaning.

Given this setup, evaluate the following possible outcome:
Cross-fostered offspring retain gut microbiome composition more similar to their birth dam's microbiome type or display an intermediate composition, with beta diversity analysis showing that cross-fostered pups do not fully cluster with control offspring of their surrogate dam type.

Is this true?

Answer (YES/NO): NO